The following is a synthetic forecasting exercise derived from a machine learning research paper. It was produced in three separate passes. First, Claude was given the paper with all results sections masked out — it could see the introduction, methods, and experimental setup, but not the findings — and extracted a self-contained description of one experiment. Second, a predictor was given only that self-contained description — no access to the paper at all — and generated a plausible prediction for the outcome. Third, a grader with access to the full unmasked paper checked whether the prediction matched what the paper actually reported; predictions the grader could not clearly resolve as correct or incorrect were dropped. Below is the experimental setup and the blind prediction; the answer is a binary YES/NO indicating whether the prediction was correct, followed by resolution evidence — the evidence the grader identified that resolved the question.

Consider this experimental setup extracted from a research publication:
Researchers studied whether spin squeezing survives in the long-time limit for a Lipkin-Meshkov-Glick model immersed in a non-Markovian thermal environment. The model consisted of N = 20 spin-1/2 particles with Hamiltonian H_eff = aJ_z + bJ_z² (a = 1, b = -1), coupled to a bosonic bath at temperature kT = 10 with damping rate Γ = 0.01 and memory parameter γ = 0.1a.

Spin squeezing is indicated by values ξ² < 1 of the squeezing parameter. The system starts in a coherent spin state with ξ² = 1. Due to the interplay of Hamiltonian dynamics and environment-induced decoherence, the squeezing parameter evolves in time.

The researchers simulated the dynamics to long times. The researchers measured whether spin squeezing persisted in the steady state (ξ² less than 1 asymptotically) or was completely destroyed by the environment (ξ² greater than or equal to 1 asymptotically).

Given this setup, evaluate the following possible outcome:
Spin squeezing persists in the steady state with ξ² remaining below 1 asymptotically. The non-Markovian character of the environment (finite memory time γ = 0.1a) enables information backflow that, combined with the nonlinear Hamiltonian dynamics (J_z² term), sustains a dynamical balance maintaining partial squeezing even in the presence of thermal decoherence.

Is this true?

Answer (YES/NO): NO